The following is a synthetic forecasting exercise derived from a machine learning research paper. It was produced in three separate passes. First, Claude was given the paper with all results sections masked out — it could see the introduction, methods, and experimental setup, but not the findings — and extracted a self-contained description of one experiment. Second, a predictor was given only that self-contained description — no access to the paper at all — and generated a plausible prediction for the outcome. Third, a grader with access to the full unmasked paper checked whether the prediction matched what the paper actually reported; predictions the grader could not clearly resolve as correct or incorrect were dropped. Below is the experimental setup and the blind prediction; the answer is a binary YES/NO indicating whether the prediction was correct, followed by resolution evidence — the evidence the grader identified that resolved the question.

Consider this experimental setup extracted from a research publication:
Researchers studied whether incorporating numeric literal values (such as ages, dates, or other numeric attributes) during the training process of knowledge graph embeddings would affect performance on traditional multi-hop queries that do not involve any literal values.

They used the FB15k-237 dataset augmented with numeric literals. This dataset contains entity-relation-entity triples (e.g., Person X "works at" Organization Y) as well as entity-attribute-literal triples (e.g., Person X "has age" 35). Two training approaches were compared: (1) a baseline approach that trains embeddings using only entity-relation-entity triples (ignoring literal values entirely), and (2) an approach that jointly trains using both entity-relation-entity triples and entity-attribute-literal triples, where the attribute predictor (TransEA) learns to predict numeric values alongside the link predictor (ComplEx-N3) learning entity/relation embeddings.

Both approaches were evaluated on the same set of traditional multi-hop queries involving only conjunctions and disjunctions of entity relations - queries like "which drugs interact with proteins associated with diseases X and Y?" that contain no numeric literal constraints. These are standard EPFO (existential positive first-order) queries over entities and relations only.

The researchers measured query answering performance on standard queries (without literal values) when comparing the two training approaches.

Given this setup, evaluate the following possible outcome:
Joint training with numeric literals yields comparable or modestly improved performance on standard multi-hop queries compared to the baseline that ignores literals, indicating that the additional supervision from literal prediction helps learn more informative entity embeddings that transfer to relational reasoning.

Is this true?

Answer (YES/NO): NO